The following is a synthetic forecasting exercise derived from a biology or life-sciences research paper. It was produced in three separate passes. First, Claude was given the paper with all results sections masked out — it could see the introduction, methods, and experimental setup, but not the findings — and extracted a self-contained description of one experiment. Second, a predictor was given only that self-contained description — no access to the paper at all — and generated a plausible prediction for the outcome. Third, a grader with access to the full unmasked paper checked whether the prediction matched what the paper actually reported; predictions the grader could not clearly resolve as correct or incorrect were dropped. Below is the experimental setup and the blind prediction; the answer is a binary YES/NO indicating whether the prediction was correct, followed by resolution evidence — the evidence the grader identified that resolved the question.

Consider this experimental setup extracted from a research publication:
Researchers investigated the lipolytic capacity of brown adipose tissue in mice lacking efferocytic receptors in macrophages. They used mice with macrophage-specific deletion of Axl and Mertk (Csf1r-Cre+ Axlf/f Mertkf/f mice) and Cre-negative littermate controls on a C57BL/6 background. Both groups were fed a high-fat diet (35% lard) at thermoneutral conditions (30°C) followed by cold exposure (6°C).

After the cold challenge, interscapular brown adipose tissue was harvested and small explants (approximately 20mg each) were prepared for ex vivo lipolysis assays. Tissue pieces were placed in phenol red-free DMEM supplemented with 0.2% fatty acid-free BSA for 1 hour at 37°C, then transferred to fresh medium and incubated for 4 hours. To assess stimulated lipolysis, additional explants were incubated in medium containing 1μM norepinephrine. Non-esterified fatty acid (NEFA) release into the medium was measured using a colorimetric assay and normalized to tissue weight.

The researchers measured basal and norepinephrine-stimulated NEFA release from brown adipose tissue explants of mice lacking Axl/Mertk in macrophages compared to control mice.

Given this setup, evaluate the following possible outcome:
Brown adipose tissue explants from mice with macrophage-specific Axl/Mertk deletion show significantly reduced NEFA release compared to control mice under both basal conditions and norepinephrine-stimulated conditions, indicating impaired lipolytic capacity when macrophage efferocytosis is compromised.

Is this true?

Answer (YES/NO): NO